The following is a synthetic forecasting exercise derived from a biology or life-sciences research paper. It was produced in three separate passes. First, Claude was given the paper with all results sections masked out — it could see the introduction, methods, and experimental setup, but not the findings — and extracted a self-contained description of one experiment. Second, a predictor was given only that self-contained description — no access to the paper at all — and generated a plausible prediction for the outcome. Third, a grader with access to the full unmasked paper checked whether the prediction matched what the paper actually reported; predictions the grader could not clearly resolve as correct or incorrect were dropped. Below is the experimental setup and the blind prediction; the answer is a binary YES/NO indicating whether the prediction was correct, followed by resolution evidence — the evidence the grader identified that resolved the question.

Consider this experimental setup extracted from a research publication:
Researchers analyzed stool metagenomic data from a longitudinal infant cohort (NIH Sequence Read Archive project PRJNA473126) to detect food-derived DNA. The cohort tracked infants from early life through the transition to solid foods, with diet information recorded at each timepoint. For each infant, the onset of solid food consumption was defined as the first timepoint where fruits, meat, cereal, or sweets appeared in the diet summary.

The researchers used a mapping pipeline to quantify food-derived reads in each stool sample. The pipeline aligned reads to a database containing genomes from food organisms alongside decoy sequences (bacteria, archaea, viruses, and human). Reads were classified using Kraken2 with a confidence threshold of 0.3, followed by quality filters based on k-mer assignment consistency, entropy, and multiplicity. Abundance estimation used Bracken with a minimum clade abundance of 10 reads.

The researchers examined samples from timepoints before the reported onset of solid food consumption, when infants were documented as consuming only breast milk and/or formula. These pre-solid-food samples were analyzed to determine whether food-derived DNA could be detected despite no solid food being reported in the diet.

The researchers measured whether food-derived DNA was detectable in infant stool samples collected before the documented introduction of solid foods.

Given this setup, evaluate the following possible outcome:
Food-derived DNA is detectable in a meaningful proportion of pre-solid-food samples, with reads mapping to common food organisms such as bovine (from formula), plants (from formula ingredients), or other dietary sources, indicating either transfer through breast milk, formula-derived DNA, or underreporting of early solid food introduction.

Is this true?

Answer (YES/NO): NO